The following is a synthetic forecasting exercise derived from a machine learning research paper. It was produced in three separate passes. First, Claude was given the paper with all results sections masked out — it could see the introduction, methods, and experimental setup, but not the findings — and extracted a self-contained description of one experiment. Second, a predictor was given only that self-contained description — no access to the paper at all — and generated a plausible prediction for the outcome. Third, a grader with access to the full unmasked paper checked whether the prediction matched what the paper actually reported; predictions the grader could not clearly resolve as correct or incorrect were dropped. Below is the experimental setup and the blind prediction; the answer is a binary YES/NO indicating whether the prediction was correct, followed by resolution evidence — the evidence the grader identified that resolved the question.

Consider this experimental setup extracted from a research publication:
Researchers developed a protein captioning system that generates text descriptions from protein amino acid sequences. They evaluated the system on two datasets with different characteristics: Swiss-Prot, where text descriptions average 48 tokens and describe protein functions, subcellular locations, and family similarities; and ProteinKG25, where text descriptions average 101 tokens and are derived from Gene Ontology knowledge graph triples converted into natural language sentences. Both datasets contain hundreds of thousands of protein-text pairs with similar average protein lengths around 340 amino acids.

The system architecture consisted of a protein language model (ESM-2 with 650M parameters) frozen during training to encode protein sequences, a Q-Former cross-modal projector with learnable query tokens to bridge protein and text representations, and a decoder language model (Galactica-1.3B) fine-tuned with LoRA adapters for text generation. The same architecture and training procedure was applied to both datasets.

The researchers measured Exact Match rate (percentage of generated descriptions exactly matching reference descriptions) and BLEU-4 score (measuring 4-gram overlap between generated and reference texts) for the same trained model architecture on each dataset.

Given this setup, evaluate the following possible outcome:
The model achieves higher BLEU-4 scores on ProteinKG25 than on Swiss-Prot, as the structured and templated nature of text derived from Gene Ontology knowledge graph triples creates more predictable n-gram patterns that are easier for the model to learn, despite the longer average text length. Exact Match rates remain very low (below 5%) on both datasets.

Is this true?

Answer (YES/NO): NO